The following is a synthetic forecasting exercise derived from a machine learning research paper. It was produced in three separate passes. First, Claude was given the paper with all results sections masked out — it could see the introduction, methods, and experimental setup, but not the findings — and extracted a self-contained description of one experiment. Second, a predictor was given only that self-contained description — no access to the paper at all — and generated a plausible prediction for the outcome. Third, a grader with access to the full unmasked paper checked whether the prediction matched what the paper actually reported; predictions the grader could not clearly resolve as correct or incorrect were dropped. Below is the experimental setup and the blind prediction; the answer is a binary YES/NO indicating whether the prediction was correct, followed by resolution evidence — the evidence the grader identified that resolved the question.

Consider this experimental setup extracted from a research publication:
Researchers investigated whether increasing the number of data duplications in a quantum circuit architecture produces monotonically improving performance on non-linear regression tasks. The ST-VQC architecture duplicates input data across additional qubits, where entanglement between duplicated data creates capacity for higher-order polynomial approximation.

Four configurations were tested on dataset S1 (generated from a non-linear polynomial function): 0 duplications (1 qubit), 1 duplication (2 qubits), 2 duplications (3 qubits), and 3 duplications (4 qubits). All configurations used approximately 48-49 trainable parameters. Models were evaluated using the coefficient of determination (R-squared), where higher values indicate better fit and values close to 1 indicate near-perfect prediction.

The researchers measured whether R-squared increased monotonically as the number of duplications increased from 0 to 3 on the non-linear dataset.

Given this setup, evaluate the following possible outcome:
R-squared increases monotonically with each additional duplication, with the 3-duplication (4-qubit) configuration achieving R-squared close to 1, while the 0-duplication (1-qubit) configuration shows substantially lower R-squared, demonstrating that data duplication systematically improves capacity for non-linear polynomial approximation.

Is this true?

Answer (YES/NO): NO